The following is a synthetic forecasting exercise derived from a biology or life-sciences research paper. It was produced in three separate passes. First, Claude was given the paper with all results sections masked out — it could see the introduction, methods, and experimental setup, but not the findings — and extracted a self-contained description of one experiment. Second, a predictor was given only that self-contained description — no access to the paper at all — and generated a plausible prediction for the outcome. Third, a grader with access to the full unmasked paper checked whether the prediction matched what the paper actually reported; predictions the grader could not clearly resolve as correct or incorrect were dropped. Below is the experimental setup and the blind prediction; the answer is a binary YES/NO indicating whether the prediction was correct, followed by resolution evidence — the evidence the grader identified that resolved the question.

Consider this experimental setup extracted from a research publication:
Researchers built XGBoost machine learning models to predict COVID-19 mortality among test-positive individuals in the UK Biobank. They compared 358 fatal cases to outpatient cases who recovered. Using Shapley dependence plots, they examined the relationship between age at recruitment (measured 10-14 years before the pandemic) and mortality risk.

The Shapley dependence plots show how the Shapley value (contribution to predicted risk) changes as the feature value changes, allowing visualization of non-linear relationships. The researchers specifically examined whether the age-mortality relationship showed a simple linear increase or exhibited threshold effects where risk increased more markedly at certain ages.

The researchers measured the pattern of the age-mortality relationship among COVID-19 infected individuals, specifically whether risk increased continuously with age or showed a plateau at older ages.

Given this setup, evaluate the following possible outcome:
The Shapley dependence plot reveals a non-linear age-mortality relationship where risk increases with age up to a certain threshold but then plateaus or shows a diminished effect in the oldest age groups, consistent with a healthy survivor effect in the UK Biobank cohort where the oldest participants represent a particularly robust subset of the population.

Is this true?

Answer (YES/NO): NO